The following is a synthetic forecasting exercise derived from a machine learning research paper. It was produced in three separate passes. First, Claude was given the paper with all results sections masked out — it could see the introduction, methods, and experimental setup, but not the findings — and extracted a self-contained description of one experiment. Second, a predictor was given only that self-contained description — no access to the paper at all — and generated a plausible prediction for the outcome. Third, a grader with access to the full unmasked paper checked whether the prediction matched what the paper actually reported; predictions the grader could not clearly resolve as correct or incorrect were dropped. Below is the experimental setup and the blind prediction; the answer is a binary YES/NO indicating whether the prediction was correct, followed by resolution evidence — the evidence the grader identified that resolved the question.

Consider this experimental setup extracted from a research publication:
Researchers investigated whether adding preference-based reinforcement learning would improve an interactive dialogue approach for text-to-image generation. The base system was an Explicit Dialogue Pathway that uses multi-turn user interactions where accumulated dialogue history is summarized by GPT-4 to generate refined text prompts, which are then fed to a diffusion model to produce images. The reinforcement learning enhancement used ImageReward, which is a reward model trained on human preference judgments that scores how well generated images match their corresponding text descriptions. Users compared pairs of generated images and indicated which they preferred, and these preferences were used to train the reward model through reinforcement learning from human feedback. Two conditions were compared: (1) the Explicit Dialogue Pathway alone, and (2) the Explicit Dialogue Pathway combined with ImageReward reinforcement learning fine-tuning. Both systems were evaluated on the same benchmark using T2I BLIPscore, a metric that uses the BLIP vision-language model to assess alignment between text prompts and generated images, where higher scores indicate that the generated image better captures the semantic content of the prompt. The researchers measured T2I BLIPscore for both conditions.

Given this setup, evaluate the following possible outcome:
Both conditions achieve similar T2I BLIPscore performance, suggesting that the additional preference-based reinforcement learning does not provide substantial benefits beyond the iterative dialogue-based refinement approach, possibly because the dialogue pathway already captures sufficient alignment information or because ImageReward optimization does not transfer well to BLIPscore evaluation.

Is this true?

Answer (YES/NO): YES